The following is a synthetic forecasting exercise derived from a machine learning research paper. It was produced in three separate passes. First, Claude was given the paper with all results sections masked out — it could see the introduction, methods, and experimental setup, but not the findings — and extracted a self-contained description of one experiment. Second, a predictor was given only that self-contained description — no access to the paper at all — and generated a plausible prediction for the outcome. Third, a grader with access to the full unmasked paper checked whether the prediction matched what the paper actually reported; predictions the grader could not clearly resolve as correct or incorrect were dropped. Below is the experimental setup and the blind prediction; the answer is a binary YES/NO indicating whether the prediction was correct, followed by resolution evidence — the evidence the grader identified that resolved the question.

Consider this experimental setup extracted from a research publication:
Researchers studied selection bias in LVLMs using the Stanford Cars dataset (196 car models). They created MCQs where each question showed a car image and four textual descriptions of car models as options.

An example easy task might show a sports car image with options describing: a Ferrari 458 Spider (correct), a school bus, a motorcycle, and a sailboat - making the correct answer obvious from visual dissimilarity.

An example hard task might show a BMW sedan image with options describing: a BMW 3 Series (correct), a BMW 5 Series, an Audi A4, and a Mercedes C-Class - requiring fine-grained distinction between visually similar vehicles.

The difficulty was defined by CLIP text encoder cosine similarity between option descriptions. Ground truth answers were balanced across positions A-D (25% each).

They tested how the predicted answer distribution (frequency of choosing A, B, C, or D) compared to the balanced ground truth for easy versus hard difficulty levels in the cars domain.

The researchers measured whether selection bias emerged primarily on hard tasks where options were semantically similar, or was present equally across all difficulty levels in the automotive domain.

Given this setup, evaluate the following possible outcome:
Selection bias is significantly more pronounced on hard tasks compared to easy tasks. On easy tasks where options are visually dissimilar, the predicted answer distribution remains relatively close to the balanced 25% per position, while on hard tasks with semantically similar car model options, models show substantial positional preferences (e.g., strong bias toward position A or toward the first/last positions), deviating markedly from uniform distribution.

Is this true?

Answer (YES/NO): YES